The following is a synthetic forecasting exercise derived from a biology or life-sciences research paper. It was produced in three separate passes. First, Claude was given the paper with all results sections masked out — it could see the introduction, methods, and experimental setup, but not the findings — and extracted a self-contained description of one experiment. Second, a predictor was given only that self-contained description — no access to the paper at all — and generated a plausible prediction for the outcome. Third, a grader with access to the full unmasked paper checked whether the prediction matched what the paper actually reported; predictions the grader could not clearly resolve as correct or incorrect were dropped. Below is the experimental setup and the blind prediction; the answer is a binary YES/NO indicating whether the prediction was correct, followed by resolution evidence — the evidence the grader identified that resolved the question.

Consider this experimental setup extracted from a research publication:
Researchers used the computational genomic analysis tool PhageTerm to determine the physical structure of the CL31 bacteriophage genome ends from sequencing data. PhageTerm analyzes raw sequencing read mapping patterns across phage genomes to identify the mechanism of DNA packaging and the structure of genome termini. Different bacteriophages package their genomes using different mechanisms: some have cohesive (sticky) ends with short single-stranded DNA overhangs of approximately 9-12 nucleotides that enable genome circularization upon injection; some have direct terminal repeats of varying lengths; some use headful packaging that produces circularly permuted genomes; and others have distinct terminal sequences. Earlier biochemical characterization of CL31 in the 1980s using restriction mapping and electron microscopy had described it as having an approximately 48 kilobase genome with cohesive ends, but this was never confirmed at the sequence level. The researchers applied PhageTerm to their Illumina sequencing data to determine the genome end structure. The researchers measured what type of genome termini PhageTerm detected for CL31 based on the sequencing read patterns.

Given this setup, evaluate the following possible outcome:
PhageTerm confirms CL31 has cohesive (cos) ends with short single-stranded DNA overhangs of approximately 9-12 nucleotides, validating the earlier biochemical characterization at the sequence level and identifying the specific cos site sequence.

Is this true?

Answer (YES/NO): NO